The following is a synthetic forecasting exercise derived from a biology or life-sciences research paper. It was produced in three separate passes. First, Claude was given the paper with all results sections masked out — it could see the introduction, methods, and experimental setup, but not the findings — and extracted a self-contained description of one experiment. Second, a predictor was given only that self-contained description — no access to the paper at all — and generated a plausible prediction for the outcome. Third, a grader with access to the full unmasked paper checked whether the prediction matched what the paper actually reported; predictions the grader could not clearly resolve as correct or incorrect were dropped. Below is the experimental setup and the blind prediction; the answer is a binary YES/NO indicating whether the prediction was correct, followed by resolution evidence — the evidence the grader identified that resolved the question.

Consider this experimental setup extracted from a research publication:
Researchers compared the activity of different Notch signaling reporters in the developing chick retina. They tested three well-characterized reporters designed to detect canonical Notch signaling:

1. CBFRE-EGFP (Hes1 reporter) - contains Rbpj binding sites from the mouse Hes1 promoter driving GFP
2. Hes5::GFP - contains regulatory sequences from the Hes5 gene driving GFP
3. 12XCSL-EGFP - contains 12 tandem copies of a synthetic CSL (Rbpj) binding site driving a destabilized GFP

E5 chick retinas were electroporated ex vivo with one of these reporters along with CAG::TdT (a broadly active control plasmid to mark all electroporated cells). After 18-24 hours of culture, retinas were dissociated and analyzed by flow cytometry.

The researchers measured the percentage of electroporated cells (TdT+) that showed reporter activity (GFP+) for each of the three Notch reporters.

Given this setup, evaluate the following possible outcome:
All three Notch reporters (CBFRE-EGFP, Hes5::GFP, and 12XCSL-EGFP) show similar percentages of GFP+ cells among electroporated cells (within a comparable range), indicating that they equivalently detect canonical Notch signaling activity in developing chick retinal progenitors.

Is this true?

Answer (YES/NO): NO